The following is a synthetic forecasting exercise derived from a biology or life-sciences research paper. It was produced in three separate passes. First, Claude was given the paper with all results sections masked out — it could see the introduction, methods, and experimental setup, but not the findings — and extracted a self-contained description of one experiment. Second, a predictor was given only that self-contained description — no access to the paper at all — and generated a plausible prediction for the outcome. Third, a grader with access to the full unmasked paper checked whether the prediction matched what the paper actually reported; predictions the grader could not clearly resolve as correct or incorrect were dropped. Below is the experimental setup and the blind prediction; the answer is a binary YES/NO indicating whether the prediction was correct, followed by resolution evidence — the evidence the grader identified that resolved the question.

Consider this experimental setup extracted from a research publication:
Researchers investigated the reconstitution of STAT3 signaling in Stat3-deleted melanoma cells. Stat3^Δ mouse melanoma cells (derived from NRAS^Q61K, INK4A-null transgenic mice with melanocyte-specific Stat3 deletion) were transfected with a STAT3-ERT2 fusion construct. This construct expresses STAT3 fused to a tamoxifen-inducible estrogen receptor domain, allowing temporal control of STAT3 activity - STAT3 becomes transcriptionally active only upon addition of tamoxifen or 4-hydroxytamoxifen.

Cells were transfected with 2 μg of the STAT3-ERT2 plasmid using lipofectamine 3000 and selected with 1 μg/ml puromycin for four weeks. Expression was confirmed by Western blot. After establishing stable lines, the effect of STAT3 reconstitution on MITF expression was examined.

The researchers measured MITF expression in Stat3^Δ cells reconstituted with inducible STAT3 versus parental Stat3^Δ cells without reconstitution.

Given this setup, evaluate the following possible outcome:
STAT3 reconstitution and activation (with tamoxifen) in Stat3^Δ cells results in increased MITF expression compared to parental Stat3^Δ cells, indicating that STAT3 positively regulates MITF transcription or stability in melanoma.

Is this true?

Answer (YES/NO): NO